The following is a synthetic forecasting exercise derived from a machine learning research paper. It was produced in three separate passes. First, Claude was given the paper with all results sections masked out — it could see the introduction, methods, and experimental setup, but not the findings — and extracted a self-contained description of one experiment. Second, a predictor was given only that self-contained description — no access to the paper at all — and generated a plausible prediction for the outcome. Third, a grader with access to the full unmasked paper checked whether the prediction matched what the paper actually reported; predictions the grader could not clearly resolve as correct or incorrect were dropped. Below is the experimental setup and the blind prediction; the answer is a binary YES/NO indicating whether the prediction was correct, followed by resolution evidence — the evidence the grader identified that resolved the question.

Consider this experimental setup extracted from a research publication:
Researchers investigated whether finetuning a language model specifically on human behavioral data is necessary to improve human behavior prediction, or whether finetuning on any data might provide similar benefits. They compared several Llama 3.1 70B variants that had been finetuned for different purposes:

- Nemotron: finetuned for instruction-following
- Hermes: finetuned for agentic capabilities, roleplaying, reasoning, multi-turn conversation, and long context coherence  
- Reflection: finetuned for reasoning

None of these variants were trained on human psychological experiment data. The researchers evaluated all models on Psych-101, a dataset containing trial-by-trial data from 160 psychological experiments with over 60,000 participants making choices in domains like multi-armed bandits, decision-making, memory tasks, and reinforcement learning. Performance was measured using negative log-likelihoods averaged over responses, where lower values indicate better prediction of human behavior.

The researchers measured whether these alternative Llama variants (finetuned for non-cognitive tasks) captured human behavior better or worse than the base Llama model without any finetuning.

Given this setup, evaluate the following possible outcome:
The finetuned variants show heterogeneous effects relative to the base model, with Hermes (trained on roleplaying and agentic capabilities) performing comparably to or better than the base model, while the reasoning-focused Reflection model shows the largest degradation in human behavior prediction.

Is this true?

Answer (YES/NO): NO